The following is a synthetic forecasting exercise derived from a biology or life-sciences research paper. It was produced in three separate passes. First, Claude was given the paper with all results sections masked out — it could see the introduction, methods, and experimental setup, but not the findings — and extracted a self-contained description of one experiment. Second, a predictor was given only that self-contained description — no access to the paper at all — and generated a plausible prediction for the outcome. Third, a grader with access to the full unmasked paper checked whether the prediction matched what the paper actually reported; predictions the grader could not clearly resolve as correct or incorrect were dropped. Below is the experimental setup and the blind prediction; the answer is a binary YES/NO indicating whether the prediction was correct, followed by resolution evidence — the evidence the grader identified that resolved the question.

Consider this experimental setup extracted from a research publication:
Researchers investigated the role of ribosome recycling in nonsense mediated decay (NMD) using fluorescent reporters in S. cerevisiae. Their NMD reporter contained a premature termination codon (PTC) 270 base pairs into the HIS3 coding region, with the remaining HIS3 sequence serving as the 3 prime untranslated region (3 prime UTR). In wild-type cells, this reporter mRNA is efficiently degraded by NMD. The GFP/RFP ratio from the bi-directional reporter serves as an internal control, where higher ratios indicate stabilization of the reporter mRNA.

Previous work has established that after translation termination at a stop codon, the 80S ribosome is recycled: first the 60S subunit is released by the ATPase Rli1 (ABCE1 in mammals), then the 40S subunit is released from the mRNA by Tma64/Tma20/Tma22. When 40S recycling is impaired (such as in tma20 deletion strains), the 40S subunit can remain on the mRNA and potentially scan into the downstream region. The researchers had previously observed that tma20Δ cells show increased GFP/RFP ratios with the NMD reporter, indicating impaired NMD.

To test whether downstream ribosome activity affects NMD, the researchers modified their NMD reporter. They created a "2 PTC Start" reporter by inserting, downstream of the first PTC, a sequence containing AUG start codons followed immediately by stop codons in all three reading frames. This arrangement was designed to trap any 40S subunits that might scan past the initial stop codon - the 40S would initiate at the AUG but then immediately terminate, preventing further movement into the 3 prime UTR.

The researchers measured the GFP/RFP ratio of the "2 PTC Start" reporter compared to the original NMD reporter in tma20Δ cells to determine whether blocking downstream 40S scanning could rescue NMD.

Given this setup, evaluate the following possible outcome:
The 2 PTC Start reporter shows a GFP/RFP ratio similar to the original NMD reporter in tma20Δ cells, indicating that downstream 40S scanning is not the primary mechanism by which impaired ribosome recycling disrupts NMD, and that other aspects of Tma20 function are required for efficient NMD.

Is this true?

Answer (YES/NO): NO